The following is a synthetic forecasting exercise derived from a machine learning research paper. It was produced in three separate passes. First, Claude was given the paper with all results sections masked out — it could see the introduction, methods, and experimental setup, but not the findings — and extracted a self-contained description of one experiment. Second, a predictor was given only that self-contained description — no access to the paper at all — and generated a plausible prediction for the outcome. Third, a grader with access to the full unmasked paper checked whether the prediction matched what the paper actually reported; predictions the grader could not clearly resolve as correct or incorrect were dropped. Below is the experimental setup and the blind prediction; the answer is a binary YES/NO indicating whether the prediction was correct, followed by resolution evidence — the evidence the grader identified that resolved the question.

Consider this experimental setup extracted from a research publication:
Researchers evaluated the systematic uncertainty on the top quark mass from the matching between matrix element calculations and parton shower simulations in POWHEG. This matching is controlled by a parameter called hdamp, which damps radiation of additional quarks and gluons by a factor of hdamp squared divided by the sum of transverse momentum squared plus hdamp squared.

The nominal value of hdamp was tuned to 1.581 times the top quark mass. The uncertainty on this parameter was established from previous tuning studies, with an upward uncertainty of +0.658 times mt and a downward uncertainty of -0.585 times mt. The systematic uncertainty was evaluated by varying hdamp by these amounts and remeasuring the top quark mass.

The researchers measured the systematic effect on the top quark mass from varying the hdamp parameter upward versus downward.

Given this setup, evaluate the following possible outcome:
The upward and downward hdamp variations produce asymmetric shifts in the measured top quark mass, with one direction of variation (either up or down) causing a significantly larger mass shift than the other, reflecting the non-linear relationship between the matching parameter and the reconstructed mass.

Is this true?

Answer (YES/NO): YES